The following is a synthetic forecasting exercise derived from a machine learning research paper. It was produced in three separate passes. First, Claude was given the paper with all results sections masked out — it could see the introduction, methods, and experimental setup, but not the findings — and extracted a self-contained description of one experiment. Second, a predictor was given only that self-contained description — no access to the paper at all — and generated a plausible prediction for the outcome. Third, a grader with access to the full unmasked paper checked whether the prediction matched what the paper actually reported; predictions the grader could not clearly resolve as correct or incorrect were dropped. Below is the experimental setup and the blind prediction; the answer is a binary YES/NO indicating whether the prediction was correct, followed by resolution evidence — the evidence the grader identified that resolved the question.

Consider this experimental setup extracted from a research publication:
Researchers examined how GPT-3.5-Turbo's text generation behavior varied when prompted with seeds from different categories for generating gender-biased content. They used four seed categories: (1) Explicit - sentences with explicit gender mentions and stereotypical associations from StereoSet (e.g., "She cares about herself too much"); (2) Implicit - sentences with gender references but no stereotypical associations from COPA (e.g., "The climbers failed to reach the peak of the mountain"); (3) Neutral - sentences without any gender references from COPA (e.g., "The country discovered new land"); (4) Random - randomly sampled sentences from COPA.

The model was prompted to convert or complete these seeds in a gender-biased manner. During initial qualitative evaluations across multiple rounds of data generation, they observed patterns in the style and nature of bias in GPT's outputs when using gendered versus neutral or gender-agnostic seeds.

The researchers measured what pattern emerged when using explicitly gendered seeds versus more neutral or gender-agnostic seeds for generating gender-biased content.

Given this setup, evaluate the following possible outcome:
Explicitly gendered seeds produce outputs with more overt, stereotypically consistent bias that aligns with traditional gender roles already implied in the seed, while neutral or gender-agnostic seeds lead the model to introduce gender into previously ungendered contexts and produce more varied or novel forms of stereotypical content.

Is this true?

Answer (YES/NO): NO